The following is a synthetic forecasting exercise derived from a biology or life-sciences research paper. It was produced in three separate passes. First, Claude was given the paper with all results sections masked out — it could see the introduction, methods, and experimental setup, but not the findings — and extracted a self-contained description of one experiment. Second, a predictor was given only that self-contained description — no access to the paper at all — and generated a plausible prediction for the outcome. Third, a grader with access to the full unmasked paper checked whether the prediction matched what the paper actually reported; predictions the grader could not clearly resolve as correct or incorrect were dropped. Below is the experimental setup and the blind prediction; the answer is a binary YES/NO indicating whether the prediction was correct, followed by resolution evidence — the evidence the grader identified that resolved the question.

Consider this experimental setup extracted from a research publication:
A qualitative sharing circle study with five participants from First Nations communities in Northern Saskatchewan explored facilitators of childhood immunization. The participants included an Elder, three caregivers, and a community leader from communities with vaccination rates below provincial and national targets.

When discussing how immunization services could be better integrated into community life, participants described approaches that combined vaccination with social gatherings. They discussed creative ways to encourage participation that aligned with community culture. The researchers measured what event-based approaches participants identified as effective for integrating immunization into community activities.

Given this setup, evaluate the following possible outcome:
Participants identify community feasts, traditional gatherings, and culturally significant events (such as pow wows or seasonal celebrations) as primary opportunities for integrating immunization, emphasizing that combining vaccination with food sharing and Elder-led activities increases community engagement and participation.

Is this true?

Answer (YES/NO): NO